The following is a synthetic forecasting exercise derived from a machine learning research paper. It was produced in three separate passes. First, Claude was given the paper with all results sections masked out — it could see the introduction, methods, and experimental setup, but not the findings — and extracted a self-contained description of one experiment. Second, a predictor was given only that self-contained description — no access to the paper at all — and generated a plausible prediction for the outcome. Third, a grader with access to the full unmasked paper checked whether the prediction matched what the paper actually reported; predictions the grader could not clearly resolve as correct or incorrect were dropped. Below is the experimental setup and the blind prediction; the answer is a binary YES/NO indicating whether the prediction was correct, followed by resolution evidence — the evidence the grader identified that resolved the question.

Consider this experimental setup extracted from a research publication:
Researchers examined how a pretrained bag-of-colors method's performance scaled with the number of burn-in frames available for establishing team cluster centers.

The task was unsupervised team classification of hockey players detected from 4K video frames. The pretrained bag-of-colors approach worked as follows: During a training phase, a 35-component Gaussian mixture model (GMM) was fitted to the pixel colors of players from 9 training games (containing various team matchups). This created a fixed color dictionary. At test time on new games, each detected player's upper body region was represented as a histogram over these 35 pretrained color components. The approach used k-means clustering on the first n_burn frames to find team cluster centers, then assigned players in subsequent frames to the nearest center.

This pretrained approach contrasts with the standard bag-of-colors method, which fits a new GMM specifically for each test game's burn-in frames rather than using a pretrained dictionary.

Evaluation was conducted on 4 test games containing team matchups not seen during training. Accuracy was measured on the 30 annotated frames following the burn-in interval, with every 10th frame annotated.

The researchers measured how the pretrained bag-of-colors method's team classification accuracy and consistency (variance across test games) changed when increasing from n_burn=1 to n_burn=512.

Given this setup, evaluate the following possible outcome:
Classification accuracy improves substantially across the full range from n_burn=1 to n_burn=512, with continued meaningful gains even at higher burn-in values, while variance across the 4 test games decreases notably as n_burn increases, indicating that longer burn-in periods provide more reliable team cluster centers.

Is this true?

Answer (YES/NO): NO